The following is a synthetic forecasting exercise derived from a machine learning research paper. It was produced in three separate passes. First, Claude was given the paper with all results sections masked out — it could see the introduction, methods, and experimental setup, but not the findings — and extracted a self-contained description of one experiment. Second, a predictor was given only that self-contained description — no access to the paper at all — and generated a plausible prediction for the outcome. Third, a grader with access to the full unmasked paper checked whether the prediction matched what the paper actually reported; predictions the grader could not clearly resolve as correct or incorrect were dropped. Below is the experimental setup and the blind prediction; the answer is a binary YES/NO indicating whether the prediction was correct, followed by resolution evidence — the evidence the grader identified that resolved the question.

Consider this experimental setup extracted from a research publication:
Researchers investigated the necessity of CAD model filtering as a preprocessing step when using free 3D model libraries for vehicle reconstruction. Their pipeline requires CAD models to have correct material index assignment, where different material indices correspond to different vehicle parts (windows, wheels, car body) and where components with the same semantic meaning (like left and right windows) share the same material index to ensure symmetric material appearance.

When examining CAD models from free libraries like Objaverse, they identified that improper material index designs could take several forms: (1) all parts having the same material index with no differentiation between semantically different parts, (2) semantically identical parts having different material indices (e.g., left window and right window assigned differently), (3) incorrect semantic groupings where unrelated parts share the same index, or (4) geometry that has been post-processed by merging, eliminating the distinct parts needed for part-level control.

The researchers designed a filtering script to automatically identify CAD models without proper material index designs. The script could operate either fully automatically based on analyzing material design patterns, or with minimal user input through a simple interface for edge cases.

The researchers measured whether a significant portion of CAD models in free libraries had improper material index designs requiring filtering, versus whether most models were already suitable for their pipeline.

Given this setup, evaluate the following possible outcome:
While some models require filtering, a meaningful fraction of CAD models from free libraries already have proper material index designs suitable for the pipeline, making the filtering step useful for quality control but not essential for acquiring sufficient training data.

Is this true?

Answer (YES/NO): YES